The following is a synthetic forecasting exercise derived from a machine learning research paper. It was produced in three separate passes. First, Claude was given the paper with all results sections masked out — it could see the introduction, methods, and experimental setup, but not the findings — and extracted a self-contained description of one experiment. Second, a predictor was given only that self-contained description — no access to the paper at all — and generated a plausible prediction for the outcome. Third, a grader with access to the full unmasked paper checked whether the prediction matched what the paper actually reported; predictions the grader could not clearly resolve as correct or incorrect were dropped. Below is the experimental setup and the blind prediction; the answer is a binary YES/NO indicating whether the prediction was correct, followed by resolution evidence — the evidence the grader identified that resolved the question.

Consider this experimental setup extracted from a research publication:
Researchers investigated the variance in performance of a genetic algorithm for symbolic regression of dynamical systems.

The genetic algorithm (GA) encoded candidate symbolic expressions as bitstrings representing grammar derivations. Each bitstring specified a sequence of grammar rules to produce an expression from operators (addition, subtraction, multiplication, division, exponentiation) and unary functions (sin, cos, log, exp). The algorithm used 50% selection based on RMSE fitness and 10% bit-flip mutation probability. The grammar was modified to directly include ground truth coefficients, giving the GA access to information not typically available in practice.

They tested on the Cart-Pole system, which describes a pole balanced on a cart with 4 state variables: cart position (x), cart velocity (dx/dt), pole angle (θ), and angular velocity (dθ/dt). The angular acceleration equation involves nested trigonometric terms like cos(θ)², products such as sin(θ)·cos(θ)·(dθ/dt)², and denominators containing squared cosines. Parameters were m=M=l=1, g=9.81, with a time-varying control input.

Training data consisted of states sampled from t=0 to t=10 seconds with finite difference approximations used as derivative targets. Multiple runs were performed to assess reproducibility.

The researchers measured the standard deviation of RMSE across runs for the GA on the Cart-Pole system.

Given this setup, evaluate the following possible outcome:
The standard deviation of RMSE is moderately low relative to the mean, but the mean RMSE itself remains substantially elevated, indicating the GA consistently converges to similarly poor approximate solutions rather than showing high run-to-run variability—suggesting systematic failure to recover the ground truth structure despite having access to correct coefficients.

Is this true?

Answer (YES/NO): NO